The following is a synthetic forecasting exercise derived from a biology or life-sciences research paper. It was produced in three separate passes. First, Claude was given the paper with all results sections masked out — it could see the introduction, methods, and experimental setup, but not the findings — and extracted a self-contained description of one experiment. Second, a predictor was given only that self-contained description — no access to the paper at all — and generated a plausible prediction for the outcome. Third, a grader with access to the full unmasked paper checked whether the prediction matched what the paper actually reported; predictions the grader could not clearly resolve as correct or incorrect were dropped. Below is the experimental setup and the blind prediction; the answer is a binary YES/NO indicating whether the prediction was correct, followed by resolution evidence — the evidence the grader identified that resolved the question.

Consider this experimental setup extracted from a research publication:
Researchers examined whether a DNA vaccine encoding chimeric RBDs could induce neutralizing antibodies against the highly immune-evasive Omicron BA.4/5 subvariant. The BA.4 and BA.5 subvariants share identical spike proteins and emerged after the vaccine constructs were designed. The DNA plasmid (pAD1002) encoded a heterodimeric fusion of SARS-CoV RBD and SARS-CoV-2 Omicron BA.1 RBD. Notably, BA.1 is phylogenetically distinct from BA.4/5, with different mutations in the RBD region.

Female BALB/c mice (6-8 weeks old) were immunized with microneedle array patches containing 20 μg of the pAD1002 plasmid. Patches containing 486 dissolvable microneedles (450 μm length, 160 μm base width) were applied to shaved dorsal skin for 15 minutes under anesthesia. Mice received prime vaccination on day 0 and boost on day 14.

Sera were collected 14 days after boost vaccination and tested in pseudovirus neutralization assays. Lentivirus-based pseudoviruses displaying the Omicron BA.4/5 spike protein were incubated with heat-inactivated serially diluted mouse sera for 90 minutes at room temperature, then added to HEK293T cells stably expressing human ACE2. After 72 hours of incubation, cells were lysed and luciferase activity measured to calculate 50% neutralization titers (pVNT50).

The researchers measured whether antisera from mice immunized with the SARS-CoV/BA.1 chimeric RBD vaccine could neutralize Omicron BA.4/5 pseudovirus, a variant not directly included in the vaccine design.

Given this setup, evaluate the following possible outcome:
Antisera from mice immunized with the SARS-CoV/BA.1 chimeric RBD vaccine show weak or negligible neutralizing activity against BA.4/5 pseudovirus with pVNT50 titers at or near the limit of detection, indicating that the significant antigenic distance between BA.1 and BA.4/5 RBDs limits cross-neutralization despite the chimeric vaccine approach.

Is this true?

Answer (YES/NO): NO